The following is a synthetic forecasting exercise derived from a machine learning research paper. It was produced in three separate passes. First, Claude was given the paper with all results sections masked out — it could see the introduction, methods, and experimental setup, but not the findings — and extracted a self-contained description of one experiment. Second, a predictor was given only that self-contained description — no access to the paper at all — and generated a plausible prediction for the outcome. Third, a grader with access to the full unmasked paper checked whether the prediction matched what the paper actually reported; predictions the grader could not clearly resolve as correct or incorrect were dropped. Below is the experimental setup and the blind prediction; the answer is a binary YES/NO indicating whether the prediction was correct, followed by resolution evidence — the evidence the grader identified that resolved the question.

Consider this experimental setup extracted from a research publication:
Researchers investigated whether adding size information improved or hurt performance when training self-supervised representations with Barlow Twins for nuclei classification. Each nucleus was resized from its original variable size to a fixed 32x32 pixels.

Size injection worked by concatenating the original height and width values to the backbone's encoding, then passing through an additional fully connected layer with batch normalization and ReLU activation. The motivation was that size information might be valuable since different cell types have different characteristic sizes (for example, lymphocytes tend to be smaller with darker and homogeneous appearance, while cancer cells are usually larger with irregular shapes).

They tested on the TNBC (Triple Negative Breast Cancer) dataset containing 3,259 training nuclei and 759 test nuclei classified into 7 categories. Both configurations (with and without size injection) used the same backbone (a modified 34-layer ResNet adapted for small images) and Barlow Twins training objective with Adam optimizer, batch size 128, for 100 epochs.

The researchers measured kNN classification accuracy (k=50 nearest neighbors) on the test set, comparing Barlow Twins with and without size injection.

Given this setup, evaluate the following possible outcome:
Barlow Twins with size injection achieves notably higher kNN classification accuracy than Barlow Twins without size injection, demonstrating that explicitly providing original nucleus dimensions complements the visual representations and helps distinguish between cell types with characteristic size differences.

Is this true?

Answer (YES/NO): YES